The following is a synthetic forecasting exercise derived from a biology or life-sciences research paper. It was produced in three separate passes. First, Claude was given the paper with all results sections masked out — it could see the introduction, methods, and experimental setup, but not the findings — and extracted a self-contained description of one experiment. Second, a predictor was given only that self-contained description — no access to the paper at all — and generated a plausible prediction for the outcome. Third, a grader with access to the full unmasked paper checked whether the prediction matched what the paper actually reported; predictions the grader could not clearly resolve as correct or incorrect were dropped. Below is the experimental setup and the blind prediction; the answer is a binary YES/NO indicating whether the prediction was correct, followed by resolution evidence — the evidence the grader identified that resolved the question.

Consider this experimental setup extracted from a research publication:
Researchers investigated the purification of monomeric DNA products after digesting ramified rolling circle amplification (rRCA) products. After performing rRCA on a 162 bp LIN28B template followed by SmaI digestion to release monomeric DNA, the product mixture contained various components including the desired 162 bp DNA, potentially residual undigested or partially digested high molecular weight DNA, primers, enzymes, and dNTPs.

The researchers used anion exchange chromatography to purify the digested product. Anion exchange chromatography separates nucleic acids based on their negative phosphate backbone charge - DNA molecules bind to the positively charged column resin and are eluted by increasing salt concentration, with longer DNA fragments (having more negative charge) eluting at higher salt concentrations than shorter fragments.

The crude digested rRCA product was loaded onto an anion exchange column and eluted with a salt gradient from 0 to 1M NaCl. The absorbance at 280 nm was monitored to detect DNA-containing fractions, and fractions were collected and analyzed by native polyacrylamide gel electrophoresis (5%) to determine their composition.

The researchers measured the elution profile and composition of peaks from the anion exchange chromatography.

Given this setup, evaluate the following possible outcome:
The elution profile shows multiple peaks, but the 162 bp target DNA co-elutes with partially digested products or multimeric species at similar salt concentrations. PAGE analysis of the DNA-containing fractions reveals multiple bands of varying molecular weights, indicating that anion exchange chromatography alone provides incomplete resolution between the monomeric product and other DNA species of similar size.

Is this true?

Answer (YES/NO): NO